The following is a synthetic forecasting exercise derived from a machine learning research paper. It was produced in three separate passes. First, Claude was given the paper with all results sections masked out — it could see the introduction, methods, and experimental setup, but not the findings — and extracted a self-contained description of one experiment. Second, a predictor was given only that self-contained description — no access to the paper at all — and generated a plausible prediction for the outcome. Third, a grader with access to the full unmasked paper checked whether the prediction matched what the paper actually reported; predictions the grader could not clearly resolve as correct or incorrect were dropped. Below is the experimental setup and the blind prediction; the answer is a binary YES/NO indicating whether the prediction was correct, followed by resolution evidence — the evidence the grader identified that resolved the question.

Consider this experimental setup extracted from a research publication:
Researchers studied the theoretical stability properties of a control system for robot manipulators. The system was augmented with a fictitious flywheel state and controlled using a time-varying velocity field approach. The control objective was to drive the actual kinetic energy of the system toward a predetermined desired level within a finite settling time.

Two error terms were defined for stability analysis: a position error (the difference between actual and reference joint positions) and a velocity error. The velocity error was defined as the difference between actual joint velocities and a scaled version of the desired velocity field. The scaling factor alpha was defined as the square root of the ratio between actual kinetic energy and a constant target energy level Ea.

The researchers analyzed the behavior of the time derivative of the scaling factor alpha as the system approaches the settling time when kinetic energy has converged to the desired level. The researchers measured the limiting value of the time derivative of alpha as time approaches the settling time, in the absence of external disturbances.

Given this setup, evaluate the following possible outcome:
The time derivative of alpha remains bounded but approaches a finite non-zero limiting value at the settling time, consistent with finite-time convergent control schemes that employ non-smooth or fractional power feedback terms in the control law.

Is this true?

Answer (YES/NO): NO